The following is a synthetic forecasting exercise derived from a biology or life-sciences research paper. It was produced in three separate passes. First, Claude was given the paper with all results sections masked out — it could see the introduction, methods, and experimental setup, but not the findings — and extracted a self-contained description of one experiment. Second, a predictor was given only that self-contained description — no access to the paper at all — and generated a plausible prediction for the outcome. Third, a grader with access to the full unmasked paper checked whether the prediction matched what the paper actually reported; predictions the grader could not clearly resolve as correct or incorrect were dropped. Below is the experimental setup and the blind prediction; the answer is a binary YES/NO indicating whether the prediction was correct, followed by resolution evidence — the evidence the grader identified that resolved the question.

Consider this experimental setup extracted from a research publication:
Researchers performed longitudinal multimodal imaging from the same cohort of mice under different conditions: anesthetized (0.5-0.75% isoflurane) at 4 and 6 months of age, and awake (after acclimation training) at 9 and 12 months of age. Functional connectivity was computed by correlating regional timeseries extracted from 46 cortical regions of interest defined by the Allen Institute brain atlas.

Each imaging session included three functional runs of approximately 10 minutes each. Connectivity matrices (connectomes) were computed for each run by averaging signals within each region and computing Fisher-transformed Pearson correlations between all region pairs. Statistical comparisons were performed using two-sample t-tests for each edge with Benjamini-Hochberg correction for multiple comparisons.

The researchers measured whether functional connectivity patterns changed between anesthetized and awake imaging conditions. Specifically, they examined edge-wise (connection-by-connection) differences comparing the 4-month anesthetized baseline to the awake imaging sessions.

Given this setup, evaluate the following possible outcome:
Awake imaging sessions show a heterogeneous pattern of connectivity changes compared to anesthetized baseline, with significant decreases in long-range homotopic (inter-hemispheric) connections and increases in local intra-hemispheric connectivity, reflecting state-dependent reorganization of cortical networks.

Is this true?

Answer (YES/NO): YES